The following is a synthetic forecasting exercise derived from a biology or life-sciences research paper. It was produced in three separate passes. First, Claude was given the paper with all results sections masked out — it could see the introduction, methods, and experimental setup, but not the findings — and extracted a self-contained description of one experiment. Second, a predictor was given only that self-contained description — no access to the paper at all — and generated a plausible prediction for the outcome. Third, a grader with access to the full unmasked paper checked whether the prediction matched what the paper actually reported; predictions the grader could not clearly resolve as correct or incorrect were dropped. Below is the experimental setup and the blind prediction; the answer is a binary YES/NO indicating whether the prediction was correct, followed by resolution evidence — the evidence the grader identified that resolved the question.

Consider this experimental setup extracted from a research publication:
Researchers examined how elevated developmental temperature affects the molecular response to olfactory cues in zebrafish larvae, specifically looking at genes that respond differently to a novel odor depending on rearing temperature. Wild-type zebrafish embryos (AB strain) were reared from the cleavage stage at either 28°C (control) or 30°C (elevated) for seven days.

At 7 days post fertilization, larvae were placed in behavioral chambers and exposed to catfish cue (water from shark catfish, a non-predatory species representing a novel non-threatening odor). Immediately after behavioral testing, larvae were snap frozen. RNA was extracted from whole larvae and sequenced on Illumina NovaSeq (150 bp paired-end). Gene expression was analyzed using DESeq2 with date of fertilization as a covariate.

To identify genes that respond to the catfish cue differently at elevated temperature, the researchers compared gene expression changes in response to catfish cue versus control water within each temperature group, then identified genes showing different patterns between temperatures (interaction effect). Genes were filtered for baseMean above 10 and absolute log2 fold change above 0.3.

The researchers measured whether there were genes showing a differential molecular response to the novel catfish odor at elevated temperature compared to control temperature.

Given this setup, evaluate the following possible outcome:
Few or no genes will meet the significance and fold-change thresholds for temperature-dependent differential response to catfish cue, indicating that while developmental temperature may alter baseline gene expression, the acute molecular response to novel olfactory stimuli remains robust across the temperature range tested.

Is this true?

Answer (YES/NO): NO